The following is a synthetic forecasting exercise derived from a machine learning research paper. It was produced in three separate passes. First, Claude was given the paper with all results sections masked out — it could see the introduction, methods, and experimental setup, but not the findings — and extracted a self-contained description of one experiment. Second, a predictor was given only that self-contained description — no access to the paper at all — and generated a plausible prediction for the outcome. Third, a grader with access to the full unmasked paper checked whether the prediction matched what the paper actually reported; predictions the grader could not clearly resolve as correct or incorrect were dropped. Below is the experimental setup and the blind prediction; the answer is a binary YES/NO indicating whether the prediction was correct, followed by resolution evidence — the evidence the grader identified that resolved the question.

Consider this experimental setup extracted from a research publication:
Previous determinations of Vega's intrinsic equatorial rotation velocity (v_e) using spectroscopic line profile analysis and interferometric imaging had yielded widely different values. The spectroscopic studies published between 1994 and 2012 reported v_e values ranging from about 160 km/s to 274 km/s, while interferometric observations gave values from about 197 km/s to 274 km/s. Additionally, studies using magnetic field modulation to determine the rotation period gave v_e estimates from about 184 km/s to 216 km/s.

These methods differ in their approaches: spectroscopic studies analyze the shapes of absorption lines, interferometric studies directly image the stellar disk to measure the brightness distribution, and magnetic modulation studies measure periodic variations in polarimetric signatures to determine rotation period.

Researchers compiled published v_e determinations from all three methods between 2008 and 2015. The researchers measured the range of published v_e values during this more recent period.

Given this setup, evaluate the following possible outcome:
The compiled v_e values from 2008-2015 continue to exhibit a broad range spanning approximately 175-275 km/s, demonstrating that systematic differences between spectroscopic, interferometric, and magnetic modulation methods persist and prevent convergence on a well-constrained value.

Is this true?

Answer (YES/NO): NO